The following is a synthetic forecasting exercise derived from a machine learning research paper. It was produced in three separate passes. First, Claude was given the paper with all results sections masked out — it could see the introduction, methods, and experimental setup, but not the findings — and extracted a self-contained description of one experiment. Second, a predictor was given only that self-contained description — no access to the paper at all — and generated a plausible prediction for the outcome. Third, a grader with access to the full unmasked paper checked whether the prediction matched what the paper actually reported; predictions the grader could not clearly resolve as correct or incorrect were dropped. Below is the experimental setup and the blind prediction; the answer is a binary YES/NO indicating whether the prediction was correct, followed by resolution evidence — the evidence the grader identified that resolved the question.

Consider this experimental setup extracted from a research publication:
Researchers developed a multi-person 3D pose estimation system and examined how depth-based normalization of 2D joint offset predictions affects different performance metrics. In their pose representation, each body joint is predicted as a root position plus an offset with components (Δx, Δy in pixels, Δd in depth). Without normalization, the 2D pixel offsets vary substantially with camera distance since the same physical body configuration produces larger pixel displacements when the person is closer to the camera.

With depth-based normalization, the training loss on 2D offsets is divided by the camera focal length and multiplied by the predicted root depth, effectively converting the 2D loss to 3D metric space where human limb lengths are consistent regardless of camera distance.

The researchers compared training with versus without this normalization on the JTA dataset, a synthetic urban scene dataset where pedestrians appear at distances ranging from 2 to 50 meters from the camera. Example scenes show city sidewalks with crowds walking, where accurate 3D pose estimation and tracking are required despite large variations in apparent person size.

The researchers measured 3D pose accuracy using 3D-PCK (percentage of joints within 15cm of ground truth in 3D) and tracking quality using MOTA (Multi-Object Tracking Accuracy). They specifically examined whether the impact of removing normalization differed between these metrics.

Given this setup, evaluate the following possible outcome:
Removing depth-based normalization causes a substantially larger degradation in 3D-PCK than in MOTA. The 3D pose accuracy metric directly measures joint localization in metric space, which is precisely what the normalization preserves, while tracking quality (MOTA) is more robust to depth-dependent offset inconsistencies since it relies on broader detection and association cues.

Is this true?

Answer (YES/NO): YES